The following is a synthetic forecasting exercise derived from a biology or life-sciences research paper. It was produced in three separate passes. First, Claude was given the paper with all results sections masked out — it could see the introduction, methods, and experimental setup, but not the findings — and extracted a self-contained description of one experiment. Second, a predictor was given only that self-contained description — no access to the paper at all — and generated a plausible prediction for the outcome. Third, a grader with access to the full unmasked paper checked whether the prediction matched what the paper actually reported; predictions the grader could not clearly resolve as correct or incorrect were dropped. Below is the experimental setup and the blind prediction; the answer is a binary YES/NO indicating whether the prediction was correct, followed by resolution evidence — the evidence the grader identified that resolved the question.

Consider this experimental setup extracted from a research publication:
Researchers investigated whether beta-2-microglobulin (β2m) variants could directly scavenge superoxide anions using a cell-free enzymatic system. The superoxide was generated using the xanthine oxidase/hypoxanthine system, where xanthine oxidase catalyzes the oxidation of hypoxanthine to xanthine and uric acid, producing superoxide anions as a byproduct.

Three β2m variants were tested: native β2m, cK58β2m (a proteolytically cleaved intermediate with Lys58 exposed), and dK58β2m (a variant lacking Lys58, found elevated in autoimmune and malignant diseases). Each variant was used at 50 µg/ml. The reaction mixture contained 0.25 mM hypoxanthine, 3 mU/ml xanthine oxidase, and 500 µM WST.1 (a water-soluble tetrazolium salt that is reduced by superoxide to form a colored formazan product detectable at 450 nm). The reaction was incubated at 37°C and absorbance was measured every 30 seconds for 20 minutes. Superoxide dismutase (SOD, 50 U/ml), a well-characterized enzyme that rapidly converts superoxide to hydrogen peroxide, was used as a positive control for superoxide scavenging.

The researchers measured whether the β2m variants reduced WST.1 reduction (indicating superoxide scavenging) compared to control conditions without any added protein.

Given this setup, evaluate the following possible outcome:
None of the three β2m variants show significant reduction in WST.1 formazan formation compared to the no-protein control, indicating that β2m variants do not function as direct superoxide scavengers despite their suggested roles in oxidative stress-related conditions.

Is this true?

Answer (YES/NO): YES